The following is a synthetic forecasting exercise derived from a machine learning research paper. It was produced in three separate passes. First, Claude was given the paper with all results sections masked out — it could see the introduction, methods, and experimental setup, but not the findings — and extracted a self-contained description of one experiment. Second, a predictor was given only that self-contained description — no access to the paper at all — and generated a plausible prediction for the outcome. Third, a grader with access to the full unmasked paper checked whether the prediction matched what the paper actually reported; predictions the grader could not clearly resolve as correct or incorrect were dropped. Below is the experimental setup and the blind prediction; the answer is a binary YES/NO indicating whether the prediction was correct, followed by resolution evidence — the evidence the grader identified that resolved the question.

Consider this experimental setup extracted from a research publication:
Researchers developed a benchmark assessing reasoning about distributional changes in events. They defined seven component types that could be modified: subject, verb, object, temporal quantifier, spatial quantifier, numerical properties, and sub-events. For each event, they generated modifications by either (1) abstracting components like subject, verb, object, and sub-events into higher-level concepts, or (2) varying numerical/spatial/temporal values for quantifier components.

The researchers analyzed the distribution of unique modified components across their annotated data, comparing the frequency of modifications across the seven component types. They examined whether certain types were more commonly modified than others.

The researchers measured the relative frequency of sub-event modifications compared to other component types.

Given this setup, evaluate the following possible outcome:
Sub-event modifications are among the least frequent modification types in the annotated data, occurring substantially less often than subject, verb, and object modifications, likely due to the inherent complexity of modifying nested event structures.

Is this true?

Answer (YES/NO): YES